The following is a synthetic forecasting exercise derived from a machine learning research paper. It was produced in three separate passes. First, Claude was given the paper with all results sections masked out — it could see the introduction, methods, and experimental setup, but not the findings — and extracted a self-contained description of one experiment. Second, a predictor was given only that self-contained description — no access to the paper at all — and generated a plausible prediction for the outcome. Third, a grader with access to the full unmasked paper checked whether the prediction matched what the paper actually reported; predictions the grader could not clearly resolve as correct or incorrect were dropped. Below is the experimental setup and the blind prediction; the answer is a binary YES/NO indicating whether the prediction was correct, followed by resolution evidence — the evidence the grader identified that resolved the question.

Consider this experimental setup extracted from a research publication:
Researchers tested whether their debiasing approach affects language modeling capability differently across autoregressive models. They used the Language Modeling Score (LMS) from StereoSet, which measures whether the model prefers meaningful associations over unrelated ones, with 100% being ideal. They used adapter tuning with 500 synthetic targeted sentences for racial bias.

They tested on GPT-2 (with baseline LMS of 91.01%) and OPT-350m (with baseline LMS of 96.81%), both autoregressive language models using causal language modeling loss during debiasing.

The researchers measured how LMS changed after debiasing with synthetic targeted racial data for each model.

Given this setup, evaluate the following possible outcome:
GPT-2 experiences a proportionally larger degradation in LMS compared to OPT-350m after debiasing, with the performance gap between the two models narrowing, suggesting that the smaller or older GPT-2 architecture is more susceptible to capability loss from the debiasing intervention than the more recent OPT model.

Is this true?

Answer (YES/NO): NO